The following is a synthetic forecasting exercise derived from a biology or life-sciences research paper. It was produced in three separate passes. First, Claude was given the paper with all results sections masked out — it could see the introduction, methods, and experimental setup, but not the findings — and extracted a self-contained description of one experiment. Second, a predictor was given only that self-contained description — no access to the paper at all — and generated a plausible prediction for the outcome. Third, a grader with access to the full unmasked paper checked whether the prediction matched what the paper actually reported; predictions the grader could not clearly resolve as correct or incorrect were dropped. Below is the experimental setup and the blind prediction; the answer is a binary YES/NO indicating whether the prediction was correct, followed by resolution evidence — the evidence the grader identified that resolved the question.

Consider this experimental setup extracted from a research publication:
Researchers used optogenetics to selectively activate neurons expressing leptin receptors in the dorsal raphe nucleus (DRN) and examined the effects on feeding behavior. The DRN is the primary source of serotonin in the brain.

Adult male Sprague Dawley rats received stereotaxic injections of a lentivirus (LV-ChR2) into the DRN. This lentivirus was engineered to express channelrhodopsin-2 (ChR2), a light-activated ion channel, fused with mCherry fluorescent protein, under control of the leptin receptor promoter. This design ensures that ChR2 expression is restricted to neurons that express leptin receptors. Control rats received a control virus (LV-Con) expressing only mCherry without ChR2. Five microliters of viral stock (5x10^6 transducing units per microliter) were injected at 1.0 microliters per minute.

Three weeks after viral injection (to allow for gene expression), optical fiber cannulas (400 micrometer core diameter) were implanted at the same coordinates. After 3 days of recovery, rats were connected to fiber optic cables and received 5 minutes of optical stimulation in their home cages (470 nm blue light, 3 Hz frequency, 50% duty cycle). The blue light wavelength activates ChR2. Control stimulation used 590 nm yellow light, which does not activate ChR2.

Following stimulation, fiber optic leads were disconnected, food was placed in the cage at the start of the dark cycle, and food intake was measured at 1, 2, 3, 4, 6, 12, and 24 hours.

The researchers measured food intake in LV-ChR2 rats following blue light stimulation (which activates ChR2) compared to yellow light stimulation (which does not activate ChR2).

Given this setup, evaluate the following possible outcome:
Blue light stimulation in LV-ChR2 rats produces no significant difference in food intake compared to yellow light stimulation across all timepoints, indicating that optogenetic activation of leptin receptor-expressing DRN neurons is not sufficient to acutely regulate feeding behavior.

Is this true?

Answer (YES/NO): NO